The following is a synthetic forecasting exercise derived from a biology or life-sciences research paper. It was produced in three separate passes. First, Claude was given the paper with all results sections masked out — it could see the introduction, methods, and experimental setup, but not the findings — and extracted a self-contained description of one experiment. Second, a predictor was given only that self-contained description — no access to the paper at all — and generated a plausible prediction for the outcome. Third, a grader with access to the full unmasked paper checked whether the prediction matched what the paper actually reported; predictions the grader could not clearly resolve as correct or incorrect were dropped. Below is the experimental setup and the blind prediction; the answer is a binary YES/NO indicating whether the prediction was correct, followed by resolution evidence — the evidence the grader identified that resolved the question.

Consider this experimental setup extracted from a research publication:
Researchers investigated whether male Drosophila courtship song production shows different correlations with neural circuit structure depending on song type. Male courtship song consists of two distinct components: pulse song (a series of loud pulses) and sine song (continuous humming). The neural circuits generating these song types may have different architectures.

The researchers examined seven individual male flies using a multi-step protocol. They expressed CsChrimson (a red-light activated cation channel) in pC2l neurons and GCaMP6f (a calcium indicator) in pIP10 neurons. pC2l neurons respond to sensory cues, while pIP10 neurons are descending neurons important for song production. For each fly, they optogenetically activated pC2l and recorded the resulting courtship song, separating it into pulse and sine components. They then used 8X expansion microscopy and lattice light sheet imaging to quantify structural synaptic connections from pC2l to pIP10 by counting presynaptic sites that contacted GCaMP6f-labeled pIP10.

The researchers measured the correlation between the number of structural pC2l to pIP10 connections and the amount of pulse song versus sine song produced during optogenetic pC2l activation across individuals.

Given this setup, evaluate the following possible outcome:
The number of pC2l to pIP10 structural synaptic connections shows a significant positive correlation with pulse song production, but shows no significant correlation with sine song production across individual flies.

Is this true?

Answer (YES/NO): NO